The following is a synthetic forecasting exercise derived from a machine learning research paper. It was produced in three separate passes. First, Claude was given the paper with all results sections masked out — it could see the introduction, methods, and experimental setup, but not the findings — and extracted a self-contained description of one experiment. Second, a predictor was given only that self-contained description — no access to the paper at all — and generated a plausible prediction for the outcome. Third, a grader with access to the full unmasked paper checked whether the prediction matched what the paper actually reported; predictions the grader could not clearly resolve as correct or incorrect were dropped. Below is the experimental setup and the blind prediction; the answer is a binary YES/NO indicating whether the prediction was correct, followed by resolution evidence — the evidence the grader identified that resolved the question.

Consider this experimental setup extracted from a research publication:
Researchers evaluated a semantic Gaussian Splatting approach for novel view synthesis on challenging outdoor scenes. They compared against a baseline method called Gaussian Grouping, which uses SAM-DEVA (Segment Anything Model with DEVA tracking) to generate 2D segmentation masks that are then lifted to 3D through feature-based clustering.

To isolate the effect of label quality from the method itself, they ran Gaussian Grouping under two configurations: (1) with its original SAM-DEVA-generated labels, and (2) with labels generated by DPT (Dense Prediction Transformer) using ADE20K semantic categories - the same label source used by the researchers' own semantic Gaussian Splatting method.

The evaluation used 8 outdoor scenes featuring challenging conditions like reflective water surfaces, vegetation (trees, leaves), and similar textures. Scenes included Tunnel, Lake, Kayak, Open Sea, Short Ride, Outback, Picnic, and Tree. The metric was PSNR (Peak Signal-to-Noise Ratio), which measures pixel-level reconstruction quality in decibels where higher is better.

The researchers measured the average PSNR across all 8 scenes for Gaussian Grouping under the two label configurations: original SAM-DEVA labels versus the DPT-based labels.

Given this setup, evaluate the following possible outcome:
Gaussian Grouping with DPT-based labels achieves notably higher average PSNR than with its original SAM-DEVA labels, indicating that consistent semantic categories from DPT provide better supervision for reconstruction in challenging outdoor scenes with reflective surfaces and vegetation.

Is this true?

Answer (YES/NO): YES